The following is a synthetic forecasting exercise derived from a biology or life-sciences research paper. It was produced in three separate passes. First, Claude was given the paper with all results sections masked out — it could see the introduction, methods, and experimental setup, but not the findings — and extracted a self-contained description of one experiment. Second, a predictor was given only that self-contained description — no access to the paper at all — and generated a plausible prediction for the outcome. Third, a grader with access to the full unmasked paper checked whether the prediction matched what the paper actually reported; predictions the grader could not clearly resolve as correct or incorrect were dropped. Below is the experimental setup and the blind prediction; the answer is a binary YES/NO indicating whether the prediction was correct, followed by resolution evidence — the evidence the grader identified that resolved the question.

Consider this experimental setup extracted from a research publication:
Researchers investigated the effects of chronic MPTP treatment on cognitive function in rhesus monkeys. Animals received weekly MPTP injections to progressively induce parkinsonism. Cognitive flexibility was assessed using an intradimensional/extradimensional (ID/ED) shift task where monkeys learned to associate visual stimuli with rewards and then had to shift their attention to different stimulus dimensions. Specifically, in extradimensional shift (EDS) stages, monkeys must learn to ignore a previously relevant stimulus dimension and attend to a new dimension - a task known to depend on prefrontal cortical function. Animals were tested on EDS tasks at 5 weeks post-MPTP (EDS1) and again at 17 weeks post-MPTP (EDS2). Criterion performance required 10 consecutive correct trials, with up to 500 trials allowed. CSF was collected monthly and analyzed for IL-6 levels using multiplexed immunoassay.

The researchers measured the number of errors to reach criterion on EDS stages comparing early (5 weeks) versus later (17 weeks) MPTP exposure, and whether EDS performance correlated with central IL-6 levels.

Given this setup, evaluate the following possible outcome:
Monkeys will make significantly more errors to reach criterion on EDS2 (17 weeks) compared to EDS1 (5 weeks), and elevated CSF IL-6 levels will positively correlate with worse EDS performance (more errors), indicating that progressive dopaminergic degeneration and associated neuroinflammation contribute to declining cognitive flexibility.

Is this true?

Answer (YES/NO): YES